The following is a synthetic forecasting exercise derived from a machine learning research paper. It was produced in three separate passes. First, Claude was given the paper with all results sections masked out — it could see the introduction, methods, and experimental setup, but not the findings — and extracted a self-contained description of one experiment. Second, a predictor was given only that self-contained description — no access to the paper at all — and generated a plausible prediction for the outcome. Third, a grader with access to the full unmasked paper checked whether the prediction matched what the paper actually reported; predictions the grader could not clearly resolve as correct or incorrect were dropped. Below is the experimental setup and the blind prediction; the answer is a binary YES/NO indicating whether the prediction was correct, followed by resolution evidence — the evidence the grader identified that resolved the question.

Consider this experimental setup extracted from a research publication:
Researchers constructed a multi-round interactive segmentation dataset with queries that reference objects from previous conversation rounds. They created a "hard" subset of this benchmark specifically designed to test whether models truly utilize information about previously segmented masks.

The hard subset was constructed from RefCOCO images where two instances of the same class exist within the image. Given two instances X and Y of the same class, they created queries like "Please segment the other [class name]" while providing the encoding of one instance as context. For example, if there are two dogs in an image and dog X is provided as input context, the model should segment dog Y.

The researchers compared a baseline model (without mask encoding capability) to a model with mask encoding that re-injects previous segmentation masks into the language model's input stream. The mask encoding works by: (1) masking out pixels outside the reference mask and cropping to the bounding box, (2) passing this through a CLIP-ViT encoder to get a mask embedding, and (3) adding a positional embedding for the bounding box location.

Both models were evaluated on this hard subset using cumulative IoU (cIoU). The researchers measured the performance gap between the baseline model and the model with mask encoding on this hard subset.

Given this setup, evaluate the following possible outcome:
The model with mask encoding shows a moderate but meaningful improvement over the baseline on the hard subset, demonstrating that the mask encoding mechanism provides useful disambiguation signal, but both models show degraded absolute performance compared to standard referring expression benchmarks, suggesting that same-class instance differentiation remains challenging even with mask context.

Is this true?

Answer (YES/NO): NO